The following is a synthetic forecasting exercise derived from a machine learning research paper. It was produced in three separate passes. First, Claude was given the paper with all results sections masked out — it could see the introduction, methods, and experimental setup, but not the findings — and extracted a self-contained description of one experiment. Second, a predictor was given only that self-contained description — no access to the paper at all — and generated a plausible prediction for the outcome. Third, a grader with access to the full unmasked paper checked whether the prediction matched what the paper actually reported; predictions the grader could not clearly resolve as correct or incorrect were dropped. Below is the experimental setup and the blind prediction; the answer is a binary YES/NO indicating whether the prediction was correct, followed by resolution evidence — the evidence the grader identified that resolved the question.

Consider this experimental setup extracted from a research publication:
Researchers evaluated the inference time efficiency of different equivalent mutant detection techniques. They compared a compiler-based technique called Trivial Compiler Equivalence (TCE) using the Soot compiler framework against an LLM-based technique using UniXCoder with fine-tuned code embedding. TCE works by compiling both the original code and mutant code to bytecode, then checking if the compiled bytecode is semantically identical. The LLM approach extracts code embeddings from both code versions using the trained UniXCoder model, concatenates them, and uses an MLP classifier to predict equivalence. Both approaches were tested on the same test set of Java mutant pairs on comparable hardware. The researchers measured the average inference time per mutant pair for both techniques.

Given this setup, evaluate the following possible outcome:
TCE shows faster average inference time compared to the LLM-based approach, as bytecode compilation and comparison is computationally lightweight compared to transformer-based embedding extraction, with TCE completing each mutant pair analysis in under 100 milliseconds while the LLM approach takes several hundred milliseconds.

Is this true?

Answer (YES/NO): NO